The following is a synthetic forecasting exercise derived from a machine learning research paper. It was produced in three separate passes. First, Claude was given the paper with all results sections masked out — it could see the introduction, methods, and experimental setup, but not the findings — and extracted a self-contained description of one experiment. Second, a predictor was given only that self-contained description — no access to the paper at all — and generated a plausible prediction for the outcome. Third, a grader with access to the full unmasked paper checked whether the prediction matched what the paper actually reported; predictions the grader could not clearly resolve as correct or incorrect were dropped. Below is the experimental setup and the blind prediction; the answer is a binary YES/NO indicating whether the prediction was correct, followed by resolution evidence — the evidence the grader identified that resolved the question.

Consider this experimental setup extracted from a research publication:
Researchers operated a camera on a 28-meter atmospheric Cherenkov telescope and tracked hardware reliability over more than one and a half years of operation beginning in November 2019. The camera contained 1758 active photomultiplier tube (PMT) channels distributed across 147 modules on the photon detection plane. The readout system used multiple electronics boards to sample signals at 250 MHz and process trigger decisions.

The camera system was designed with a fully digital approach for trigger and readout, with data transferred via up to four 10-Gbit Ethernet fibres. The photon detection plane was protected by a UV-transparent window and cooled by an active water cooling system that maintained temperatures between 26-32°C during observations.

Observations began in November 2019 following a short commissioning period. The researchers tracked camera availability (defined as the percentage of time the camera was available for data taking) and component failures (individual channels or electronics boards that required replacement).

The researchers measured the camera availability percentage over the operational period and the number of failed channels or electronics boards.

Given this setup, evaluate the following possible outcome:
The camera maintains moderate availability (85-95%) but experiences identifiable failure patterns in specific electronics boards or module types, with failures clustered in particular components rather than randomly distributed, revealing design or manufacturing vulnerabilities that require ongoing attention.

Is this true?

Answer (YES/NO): NO